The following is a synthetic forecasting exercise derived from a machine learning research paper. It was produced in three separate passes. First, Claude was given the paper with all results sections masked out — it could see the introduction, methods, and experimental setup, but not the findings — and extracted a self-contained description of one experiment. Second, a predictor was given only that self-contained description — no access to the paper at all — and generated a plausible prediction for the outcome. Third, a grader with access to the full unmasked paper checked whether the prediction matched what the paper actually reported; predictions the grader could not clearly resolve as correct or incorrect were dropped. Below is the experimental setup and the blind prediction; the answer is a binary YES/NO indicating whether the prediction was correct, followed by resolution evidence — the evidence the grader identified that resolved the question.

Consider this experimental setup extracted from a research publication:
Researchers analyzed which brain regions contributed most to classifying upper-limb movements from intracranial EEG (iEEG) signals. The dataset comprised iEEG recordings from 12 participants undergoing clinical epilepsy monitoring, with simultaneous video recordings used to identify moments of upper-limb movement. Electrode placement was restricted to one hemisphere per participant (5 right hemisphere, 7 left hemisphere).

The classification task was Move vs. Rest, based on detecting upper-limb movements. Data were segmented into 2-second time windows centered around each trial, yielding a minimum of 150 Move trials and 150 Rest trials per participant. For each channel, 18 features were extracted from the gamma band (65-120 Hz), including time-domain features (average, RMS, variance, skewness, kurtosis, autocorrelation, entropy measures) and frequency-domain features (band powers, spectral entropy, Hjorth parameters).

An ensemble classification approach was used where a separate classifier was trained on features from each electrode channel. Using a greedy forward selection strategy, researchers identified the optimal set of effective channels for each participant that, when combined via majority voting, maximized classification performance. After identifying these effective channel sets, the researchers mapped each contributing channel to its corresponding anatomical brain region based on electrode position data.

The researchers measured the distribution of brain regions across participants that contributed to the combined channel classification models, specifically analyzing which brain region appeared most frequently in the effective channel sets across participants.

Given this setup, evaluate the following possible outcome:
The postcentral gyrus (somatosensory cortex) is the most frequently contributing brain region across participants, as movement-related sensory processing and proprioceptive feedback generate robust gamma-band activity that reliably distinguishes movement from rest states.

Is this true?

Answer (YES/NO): NO